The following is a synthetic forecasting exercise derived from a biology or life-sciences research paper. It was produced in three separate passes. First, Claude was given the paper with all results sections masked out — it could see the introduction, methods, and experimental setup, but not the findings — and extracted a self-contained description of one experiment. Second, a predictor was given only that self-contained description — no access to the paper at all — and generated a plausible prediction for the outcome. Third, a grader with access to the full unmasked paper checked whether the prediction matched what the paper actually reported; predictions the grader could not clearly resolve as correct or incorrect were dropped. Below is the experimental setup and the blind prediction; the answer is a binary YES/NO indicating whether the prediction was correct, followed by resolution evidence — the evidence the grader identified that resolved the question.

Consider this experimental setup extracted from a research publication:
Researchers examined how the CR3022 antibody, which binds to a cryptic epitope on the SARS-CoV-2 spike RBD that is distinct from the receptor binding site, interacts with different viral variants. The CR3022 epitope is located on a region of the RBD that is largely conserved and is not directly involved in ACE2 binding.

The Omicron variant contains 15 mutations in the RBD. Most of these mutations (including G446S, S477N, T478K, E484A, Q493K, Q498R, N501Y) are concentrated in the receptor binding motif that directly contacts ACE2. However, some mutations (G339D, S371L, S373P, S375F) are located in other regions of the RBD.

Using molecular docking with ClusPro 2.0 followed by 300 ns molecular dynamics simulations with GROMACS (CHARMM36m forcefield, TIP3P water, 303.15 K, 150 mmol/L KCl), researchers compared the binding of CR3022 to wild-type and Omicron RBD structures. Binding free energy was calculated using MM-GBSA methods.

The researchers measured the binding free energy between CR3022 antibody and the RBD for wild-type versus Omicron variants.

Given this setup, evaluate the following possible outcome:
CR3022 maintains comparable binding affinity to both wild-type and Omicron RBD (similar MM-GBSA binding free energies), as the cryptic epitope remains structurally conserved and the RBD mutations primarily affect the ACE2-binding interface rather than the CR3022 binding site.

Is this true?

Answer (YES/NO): NO